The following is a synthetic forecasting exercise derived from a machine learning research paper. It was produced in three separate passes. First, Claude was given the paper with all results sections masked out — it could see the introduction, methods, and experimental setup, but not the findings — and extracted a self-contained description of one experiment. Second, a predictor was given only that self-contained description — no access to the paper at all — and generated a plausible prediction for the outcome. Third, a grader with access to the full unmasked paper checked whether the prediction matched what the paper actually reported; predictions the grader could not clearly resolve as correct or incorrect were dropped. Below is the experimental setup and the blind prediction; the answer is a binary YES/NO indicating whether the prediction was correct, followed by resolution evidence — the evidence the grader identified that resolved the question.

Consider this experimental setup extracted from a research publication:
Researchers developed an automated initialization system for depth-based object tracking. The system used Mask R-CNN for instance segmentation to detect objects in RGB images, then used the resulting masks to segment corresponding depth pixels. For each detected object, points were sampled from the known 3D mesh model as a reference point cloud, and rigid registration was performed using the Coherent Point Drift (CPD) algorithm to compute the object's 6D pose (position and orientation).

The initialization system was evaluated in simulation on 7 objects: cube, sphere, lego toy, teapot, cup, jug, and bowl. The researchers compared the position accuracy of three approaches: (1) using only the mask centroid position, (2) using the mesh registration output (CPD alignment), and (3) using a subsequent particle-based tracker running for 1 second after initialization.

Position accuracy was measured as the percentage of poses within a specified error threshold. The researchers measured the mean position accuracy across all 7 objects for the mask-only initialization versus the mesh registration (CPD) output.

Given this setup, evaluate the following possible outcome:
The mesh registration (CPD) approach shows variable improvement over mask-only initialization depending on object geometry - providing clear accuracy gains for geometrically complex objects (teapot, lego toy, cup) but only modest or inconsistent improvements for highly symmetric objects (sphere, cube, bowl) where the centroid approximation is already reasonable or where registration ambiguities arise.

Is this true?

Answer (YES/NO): NO